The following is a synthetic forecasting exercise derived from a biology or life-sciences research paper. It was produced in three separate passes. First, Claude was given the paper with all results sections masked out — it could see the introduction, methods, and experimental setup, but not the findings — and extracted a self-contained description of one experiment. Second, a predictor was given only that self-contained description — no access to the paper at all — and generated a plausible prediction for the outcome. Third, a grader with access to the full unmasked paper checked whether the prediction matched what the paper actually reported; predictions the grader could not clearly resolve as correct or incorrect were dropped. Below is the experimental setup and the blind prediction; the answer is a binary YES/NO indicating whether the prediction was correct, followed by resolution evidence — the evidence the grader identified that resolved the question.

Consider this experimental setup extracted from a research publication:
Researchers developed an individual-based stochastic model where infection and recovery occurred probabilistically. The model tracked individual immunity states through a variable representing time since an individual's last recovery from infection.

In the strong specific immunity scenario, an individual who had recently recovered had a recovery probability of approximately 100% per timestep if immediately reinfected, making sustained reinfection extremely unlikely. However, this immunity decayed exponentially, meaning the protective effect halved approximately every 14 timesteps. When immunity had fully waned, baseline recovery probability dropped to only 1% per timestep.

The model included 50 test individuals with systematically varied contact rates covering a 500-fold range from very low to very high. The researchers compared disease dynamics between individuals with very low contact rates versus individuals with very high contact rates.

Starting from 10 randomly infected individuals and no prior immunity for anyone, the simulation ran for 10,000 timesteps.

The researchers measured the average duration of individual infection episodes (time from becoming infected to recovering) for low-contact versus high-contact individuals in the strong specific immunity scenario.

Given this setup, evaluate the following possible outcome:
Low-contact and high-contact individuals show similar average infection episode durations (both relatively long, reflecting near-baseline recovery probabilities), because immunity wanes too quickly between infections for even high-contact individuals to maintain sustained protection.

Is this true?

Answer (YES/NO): NO